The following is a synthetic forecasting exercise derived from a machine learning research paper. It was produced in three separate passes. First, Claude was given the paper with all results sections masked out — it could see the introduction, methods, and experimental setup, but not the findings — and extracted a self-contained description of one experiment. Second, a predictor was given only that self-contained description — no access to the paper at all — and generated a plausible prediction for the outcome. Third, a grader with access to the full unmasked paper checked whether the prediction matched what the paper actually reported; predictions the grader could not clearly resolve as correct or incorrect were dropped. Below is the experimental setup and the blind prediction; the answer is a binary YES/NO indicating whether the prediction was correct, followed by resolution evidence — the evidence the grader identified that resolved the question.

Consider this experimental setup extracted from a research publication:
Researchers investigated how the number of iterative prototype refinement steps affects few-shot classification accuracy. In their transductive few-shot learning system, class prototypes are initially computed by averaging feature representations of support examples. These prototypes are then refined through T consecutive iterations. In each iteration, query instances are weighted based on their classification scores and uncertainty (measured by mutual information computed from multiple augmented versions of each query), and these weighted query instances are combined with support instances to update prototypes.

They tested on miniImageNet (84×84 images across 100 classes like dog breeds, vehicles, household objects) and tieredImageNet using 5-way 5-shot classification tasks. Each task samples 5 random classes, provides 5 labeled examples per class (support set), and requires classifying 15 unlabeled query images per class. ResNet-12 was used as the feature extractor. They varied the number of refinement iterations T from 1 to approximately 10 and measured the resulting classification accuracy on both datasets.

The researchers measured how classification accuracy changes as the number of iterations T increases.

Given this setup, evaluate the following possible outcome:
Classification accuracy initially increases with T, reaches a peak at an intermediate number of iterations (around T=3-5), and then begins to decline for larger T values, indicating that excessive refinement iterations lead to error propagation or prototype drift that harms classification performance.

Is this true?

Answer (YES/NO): NO